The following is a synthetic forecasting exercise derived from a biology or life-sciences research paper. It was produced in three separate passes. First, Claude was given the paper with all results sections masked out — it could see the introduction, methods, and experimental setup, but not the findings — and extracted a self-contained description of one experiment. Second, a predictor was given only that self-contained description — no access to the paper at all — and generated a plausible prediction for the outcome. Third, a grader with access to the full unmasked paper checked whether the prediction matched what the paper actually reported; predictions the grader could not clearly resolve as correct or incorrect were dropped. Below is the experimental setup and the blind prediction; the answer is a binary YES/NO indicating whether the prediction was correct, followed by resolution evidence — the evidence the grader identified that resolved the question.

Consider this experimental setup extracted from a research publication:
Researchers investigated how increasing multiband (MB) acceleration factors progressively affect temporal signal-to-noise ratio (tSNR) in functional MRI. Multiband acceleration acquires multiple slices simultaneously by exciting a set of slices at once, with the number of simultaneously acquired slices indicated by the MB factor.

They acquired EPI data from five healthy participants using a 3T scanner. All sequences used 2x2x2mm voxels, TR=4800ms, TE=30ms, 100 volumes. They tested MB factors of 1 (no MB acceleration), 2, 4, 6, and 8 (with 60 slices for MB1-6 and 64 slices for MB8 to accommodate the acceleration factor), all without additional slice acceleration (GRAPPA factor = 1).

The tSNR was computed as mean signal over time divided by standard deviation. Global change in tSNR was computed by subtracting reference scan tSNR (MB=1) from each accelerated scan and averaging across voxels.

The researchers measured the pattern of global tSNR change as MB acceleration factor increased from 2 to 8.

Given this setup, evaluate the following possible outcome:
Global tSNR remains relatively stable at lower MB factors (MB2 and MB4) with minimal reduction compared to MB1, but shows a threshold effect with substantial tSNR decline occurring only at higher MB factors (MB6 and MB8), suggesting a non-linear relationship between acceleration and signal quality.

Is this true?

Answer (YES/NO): NO